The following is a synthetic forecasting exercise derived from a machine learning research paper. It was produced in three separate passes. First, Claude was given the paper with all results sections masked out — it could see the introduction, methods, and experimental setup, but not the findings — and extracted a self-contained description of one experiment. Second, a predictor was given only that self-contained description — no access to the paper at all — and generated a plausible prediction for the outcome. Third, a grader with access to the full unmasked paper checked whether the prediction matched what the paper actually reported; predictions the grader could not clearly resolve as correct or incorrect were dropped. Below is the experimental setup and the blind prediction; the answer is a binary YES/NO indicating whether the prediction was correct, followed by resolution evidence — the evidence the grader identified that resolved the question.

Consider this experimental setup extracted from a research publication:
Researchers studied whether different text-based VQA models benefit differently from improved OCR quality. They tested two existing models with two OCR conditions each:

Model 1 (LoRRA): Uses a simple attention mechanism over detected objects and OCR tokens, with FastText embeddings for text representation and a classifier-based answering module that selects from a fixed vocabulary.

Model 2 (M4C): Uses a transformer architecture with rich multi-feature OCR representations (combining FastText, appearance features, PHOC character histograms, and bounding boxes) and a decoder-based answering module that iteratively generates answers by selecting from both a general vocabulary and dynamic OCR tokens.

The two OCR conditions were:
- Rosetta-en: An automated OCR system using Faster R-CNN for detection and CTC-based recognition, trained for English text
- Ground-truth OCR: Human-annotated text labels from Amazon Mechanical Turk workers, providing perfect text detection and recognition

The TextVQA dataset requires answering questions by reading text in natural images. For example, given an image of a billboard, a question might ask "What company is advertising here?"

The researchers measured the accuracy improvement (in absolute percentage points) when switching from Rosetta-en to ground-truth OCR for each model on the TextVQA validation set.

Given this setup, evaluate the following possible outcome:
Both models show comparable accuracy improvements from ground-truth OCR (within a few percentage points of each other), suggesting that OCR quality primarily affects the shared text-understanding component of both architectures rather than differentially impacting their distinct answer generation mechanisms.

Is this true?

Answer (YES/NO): NO